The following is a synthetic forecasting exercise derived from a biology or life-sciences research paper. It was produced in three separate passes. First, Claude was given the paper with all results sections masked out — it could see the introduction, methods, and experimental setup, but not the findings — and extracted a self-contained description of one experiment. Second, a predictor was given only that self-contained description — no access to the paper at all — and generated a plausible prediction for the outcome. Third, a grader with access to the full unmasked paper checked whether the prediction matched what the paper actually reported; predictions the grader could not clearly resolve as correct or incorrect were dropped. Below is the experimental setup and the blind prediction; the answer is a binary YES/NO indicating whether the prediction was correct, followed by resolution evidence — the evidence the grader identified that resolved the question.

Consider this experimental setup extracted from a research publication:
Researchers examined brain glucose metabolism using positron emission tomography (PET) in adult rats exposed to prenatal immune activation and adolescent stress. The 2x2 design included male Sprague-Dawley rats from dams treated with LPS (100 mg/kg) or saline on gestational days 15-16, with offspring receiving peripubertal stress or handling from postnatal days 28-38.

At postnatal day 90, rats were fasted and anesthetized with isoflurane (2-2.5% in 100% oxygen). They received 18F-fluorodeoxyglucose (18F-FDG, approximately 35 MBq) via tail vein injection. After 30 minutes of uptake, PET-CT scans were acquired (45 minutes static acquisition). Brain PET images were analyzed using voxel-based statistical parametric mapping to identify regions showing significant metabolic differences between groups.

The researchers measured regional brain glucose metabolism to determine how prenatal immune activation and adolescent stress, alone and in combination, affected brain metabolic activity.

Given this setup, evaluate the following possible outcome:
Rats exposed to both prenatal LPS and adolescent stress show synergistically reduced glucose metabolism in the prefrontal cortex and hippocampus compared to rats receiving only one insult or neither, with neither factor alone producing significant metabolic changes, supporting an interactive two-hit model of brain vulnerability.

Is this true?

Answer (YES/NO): NO